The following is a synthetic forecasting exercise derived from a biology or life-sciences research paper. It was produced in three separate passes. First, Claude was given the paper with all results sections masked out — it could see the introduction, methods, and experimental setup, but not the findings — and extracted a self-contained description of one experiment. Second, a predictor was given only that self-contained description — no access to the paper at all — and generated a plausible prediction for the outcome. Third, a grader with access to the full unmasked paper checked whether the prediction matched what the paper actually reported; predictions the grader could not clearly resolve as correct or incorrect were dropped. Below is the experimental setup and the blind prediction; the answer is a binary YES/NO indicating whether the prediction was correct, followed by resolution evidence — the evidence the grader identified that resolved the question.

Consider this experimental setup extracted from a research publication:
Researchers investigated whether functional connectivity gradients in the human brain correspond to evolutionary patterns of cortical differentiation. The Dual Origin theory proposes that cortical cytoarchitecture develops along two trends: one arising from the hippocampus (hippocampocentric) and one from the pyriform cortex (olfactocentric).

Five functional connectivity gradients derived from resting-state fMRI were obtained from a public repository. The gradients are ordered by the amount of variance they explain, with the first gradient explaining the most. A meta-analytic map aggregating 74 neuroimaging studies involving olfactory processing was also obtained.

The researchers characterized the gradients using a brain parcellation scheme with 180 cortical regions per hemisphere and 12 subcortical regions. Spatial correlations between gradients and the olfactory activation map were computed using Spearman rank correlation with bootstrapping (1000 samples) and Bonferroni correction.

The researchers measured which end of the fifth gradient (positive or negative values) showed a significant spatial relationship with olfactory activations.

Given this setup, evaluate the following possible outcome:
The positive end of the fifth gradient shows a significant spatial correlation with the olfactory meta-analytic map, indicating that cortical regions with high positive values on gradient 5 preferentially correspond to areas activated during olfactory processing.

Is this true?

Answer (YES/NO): YES